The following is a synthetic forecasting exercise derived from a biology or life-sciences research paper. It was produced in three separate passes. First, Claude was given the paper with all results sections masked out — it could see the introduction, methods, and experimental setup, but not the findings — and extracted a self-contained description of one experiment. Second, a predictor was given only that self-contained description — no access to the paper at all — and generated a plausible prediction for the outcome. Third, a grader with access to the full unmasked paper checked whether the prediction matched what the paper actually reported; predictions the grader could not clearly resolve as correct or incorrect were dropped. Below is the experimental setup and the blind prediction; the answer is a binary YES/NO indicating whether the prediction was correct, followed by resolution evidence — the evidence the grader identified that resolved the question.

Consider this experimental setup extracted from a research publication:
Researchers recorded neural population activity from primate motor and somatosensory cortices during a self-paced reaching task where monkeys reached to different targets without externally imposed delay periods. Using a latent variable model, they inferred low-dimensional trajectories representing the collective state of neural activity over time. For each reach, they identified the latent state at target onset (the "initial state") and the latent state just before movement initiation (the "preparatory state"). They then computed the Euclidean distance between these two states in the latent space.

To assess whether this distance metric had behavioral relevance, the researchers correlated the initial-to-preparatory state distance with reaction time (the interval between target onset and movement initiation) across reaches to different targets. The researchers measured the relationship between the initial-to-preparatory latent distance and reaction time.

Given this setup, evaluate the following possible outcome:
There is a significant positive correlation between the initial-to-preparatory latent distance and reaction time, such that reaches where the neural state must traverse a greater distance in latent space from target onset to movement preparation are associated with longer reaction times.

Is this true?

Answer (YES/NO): YES